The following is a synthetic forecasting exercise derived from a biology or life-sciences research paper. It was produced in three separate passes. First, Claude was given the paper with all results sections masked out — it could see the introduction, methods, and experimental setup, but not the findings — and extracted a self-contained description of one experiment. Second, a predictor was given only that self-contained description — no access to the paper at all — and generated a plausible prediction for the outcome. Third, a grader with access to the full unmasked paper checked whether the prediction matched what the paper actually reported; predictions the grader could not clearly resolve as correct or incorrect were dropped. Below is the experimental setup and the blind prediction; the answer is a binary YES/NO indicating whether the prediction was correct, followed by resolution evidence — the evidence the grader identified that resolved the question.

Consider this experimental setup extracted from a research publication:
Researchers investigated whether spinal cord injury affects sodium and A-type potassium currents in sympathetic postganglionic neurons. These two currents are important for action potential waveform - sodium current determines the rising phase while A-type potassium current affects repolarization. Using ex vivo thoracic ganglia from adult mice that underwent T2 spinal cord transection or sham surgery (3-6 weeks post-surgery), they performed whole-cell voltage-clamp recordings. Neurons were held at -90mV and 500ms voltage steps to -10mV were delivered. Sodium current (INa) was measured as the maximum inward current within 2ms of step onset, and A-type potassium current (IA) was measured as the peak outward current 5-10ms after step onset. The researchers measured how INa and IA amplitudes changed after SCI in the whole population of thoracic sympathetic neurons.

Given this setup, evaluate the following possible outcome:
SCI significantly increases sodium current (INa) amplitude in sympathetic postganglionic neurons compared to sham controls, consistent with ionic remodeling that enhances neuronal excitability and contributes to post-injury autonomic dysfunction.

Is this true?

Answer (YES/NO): NO